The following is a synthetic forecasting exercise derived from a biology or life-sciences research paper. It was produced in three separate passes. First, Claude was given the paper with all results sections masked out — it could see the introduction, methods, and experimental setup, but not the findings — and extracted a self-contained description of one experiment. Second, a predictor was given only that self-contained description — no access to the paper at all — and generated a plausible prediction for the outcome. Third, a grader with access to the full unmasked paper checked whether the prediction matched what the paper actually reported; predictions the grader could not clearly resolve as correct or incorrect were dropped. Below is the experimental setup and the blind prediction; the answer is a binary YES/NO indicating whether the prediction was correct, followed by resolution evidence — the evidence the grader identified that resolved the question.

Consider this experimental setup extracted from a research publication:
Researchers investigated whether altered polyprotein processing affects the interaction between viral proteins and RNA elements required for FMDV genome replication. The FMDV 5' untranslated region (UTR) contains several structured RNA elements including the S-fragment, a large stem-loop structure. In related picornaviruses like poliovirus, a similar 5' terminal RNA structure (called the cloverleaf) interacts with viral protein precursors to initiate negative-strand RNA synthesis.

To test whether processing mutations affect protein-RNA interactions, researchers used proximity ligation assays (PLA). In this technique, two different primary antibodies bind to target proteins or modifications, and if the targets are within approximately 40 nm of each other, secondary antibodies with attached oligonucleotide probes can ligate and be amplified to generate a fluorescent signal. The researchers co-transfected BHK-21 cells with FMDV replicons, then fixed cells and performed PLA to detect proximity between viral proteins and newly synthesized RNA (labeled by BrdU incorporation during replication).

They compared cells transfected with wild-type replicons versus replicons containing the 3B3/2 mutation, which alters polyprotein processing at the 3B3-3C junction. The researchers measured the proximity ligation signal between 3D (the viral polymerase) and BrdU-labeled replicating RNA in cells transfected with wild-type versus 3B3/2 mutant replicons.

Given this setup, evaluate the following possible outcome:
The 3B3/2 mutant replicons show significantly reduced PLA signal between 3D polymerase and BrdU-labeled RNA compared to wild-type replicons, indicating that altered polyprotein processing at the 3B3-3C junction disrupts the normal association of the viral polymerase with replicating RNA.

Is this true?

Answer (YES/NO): NO